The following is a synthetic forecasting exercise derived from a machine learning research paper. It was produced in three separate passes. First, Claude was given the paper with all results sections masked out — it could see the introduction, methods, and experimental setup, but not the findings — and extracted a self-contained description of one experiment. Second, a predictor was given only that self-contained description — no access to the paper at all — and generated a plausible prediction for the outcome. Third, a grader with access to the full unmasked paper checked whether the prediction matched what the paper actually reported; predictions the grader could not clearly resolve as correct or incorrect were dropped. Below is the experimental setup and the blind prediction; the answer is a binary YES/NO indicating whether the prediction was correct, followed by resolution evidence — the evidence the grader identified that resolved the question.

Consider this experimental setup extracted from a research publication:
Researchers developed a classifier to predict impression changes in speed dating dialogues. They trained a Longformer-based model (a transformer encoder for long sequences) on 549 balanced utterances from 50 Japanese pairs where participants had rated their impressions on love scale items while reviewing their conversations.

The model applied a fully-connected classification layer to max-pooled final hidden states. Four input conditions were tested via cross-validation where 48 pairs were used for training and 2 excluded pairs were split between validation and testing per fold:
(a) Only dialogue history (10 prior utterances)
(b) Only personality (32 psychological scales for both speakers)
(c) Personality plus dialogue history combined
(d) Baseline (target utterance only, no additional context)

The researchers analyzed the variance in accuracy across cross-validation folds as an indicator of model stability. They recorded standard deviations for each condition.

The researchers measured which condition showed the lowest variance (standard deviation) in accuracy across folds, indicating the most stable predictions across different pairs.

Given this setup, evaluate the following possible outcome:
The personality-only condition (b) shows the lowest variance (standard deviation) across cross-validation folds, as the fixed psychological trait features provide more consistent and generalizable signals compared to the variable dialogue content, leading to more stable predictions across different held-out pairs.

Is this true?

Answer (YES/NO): NO